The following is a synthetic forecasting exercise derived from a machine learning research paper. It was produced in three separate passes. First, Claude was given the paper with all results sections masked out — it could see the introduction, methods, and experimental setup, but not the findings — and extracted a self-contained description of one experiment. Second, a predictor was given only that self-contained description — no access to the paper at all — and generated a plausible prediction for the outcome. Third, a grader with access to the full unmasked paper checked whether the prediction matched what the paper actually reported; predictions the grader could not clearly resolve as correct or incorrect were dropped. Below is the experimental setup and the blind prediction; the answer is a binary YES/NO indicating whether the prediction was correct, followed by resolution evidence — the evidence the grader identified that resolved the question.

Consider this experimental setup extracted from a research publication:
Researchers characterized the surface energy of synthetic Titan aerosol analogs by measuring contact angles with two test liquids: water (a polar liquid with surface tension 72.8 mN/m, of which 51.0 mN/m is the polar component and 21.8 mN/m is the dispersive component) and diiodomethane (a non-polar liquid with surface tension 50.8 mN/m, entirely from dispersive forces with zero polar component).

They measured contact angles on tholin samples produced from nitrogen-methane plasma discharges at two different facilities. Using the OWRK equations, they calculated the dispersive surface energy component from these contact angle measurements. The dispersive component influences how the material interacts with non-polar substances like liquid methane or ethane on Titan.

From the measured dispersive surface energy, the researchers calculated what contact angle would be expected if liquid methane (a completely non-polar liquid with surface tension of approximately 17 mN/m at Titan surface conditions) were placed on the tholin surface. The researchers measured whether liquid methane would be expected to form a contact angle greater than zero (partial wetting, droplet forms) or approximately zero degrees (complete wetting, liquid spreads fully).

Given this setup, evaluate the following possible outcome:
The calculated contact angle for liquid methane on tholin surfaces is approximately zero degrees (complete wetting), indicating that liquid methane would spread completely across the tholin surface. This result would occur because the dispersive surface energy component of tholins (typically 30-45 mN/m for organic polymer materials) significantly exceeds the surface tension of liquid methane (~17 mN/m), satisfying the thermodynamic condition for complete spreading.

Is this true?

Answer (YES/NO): YES